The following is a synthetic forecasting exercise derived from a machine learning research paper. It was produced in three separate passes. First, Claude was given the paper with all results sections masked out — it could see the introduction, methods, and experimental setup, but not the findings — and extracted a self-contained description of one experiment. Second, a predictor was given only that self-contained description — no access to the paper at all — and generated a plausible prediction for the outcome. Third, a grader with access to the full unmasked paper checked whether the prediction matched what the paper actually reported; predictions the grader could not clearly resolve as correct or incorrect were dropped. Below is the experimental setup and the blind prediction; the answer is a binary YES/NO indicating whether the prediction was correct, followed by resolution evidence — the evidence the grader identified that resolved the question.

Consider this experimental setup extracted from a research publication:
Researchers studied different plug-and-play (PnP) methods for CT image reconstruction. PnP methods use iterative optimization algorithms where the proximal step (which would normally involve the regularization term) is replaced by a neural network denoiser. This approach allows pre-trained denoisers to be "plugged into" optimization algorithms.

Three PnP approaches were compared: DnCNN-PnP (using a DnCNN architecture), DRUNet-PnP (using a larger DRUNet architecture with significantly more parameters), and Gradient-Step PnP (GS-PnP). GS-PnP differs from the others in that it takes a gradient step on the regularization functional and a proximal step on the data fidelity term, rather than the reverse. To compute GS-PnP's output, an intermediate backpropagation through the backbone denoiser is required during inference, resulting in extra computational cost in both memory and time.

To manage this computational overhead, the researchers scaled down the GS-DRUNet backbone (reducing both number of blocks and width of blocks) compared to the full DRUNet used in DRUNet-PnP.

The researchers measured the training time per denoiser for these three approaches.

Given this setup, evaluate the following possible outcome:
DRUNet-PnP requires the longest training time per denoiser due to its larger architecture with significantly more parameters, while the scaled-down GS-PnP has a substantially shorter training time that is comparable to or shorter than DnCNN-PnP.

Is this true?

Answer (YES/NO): NO